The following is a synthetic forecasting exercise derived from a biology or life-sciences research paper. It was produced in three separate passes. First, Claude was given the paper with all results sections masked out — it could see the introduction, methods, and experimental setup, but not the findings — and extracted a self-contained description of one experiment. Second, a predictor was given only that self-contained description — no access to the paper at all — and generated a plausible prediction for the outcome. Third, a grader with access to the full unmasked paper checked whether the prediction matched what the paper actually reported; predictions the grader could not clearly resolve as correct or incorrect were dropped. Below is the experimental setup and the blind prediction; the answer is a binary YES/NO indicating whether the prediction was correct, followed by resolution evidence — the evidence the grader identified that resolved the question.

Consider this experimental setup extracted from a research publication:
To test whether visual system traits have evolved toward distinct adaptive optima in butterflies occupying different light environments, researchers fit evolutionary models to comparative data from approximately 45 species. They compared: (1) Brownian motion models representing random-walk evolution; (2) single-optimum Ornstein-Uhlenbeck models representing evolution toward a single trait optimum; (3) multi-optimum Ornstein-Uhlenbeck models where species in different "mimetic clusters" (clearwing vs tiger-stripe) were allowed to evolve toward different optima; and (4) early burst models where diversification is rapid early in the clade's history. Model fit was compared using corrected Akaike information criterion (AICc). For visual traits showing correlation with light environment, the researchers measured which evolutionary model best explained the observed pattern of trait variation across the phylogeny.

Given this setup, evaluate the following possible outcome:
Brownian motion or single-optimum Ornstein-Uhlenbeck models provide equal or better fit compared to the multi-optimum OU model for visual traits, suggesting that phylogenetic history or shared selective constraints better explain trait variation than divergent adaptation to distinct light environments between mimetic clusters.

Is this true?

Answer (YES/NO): NO